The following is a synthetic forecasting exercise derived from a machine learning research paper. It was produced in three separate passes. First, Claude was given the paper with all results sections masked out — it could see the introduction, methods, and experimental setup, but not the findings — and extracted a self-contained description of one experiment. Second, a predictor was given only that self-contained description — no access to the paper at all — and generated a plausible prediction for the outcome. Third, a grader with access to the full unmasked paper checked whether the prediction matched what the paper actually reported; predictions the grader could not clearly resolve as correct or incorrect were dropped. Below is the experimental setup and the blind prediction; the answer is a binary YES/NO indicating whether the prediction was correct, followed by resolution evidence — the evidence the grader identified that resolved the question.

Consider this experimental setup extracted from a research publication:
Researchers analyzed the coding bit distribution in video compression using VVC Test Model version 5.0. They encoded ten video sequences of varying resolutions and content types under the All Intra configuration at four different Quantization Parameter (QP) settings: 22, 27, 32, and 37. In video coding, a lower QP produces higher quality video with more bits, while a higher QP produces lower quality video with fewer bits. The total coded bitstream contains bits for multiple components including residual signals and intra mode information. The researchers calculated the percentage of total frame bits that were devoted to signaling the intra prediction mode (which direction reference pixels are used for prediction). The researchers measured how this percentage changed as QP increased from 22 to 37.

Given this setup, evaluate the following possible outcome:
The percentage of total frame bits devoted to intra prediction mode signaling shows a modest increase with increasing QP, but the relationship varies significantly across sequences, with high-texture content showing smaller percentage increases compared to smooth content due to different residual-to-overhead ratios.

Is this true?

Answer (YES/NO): NO